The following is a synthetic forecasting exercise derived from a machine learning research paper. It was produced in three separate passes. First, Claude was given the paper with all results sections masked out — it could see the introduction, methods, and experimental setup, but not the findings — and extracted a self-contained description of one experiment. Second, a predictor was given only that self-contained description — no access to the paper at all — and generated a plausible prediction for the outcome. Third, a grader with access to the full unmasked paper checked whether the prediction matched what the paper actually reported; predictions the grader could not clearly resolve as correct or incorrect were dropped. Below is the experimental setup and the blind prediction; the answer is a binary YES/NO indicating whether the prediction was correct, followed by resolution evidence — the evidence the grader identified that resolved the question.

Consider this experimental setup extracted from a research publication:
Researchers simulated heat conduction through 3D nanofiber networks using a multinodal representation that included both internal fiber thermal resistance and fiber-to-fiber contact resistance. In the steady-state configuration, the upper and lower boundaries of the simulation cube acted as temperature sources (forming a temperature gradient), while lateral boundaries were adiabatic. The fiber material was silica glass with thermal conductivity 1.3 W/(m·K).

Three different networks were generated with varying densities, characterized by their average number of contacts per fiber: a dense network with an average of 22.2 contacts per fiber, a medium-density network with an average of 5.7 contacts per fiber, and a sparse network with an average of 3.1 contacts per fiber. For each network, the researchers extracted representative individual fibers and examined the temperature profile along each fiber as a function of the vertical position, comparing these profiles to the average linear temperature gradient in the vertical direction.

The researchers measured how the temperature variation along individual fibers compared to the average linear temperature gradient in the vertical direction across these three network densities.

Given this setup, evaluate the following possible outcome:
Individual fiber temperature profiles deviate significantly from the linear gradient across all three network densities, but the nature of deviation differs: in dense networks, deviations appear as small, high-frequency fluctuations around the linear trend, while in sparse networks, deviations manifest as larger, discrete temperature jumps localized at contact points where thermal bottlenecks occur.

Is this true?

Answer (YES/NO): NO